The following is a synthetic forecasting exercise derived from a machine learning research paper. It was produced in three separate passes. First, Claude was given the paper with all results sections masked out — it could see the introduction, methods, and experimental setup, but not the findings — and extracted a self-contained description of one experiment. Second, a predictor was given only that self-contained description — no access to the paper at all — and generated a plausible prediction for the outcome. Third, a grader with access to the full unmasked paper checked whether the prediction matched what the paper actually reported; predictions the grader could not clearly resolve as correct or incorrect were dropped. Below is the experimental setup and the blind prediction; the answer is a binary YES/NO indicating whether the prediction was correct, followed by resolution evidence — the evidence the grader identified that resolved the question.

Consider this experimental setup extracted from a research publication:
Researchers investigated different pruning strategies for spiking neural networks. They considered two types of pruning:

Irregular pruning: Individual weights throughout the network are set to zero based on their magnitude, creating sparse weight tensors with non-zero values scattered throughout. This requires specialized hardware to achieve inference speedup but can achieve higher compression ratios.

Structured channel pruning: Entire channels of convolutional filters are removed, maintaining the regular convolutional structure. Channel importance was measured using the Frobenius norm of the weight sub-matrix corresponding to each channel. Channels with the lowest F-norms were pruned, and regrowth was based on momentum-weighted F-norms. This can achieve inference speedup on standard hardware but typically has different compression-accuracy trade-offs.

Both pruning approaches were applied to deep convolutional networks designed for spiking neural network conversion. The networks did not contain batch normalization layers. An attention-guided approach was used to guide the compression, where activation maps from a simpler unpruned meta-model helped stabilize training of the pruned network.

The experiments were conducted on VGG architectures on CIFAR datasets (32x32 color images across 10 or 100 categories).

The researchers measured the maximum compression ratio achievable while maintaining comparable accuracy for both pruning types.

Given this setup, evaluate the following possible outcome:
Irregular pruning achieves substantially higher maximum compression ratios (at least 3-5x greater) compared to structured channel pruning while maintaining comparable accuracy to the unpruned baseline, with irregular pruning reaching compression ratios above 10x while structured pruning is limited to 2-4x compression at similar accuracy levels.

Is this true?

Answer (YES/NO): NO